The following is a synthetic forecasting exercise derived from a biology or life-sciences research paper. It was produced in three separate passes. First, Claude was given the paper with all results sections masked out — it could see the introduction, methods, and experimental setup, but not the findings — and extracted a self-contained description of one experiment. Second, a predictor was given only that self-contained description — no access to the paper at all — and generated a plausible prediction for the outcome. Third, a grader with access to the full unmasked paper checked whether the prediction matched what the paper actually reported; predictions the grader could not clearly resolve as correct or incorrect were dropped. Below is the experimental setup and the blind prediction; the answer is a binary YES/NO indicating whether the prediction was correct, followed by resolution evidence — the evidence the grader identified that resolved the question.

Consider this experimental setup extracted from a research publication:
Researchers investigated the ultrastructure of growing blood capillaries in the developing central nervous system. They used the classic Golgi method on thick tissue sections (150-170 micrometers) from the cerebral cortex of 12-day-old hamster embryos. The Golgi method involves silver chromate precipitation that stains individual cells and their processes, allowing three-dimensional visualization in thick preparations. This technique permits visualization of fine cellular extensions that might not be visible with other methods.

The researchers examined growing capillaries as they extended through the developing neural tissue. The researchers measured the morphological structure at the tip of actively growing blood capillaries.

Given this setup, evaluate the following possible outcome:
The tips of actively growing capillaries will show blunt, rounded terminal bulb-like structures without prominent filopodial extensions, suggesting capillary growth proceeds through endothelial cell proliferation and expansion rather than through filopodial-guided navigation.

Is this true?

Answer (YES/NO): NO